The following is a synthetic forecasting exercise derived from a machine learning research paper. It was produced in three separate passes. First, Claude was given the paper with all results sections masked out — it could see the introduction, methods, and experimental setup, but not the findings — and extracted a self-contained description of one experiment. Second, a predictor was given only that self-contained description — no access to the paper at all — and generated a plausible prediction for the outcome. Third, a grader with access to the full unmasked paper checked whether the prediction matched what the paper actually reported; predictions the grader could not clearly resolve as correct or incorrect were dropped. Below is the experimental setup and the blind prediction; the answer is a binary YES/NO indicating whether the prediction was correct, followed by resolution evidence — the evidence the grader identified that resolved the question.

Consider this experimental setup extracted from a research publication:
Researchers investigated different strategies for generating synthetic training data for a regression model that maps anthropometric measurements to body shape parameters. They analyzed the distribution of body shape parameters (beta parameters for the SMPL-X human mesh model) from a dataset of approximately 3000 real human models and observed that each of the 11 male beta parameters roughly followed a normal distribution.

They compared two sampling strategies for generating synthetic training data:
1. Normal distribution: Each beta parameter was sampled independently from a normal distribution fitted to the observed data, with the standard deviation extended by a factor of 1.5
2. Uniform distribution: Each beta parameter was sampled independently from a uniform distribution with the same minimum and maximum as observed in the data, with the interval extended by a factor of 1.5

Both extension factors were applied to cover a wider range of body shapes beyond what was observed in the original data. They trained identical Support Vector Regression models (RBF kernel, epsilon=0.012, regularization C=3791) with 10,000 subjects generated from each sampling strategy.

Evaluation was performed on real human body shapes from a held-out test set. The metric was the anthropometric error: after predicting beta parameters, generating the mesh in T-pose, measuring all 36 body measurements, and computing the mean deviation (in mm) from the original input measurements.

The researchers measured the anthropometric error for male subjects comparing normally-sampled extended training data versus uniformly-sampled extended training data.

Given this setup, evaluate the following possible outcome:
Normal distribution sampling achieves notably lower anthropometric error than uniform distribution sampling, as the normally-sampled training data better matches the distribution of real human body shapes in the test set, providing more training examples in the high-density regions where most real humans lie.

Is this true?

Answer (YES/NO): NO